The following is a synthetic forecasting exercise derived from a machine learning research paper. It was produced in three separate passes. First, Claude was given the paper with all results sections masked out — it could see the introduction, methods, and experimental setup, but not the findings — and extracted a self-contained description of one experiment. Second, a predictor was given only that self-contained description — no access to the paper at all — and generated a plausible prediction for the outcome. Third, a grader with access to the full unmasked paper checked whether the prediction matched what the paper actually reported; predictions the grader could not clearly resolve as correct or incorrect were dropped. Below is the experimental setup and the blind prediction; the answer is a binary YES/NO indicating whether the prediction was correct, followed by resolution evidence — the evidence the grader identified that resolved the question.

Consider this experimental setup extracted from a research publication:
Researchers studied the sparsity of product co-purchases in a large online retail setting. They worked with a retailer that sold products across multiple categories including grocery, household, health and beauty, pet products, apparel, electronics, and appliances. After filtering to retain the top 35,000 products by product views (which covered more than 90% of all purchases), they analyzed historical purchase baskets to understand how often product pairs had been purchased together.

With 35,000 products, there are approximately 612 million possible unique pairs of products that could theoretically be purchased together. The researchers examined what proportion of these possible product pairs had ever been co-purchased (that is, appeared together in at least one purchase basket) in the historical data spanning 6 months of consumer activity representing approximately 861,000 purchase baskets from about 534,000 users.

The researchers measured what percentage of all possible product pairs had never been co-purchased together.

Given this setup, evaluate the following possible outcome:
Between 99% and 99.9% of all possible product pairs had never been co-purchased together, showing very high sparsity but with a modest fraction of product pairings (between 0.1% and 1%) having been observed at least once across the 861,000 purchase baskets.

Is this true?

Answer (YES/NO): NO